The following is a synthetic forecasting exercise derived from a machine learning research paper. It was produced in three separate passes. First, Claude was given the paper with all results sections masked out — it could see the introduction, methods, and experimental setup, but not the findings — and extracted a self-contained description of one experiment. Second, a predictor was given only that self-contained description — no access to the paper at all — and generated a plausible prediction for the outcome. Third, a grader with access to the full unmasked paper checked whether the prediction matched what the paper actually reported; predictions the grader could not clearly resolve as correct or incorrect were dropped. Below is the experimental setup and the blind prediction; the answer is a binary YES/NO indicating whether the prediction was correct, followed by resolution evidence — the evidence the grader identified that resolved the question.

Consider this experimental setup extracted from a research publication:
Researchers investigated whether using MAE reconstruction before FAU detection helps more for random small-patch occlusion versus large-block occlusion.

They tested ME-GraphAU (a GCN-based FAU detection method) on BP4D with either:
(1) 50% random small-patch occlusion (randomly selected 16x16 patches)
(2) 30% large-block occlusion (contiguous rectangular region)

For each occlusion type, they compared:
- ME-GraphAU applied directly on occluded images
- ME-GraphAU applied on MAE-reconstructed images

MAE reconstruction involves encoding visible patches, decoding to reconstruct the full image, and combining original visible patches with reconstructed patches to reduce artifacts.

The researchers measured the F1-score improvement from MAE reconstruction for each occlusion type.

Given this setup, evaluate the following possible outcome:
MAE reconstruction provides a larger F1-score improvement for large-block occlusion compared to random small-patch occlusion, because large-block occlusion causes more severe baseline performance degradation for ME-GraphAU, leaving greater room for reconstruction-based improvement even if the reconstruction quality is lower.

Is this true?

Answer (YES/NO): NO